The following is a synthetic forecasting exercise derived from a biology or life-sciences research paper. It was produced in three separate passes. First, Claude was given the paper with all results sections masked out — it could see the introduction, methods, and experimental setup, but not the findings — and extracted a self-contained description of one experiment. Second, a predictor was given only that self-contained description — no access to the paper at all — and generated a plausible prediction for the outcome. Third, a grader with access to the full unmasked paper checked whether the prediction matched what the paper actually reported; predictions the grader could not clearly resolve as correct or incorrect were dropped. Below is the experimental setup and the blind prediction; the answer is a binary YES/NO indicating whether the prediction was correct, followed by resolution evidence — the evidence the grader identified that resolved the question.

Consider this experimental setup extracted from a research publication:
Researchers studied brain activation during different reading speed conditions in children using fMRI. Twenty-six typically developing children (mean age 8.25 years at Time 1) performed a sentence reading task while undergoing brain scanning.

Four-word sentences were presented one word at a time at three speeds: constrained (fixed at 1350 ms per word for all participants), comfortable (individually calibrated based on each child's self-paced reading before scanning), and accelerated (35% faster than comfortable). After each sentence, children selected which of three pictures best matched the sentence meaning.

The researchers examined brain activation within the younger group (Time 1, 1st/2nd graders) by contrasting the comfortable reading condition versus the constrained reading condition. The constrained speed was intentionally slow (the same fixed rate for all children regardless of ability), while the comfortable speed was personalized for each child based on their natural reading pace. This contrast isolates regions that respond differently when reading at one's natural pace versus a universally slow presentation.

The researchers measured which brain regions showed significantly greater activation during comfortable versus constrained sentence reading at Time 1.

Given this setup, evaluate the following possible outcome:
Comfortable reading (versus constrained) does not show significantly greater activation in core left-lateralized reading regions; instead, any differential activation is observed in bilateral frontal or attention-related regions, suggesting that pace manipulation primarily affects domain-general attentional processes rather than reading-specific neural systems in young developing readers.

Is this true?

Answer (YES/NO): NO